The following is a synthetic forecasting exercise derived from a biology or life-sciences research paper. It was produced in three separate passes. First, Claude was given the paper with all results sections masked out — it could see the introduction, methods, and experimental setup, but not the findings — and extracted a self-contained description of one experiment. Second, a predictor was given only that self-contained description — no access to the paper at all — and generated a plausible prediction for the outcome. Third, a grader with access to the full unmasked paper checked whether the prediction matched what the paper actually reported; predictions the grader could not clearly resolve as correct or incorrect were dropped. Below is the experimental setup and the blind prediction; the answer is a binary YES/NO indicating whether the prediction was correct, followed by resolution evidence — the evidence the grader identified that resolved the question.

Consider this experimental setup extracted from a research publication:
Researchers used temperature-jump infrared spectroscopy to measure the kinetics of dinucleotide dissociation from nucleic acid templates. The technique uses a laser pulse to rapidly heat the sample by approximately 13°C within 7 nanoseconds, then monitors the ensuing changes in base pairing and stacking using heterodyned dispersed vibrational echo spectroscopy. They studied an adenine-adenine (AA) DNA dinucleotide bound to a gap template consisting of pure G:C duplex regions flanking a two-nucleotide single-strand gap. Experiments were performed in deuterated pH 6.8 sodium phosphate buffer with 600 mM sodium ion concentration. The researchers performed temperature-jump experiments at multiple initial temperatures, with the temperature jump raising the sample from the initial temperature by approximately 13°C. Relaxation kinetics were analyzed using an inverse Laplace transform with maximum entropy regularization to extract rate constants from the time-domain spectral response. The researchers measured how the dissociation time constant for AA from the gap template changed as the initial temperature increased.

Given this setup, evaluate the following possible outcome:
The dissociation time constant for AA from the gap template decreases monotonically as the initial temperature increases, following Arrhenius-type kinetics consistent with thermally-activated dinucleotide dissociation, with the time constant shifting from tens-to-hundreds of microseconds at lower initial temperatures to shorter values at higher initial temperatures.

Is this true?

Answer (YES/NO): YES